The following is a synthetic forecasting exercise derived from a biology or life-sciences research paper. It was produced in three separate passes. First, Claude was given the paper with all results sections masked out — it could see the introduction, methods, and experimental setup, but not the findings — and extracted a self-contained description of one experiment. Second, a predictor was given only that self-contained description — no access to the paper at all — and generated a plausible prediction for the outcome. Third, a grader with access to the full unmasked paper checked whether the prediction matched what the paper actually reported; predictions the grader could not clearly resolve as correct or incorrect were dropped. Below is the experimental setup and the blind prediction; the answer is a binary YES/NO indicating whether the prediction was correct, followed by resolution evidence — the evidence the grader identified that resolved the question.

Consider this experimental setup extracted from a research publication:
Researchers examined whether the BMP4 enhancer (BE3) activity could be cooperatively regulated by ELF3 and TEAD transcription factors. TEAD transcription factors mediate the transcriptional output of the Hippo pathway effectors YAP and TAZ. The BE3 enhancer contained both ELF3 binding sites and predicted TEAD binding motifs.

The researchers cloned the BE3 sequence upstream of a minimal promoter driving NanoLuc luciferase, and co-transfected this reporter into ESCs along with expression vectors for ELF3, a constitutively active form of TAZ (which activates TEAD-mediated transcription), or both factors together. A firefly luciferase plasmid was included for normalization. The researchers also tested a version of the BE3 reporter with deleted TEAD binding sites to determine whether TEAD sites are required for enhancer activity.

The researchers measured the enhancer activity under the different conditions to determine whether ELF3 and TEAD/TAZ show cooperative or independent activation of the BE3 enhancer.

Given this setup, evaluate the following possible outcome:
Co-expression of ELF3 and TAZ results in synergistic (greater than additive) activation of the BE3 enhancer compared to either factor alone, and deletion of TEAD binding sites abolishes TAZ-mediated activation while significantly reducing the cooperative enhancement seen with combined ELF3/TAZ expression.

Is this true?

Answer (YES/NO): NO